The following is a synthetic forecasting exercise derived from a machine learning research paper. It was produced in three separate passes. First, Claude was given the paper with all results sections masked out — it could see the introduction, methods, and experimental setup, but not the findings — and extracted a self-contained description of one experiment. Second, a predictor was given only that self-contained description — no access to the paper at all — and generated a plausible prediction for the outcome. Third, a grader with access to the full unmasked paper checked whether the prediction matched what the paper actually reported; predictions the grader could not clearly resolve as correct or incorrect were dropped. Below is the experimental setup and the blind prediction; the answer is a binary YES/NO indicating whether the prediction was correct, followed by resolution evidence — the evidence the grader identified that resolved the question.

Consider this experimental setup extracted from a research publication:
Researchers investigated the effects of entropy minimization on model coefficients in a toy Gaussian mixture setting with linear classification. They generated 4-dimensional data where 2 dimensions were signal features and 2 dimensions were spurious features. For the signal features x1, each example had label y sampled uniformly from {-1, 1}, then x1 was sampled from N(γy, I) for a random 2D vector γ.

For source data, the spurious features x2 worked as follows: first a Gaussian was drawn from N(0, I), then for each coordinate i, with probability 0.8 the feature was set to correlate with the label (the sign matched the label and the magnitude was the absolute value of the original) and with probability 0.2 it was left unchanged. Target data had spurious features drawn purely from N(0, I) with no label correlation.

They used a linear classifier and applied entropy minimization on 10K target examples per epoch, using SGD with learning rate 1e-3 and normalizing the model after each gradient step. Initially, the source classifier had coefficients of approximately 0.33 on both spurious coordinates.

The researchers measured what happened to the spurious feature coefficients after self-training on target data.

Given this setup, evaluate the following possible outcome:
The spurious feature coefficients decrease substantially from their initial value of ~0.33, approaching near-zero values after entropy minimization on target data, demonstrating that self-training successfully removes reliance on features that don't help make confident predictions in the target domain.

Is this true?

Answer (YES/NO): YES